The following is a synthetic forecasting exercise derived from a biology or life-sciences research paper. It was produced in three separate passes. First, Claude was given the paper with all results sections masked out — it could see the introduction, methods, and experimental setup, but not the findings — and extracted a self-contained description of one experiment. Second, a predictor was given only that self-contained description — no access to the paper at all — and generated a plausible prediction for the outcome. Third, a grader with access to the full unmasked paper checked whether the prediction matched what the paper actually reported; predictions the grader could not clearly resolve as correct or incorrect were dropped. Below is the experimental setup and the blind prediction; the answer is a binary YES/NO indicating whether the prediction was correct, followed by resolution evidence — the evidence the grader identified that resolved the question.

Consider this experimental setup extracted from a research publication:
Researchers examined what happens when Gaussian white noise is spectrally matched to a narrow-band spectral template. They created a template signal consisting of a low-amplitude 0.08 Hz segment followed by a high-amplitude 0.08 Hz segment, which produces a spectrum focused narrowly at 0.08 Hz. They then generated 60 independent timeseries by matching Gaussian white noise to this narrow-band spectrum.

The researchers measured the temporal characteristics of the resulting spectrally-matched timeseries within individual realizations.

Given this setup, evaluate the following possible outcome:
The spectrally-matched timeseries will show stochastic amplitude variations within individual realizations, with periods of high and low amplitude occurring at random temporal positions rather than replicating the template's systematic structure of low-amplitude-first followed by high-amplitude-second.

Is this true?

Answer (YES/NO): YES